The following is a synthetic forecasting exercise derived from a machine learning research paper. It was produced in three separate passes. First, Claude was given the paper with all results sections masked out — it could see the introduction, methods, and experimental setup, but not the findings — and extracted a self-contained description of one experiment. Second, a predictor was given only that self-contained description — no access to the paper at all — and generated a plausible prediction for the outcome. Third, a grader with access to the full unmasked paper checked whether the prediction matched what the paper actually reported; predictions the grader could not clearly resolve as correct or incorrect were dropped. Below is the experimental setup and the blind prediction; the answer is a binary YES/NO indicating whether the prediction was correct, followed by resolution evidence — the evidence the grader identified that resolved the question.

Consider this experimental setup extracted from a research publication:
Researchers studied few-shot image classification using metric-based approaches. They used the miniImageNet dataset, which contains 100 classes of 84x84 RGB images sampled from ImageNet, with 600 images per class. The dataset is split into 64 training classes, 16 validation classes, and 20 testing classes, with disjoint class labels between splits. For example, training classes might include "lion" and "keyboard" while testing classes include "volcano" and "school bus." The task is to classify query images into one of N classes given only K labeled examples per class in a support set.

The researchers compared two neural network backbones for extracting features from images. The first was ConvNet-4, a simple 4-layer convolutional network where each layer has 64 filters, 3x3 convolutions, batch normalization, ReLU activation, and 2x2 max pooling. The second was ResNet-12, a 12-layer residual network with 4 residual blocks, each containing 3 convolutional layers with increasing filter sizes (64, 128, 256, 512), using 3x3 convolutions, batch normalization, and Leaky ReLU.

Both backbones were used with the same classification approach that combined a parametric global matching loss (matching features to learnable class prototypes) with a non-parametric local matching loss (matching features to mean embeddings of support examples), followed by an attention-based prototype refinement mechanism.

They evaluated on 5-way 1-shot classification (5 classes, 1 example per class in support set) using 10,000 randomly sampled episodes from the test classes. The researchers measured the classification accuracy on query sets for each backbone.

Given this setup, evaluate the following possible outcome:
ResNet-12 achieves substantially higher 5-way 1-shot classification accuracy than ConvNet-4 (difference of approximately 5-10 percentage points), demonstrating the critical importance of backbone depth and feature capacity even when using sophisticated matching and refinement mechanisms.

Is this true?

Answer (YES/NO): NO